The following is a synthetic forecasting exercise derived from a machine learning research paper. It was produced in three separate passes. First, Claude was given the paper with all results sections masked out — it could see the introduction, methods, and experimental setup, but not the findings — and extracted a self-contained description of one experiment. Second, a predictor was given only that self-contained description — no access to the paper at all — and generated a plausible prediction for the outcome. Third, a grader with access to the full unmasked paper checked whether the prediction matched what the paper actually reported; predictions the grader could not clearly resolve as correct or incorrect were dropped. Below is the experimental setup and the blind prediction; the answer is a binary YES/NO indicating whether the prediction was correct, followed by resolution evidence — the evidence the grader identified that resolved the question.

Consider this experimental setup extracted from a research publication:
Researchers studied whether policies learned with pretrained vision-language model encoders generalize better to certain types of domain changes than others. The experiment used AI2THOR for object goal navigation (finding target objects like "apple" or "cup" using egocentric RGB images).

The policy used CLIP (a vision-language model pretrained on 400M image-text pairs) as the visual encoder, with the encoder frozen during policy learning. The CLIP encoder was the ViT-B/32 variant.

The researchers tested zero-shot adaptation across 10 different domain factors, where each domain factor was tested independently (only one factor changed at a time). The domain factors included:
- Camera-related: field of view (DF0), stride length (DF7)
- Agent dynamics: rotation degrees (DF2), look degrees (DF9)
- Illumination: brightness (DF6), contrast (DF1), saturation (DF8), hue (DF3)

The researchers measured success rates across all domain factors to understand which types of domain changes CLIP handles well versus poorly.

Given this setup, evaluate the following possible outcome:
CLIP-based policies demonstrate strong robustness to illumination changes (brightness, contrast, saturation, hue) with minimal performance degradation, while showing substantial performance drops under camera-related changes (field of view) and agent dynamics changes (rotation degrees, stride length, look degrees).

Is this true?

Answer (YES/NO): NO